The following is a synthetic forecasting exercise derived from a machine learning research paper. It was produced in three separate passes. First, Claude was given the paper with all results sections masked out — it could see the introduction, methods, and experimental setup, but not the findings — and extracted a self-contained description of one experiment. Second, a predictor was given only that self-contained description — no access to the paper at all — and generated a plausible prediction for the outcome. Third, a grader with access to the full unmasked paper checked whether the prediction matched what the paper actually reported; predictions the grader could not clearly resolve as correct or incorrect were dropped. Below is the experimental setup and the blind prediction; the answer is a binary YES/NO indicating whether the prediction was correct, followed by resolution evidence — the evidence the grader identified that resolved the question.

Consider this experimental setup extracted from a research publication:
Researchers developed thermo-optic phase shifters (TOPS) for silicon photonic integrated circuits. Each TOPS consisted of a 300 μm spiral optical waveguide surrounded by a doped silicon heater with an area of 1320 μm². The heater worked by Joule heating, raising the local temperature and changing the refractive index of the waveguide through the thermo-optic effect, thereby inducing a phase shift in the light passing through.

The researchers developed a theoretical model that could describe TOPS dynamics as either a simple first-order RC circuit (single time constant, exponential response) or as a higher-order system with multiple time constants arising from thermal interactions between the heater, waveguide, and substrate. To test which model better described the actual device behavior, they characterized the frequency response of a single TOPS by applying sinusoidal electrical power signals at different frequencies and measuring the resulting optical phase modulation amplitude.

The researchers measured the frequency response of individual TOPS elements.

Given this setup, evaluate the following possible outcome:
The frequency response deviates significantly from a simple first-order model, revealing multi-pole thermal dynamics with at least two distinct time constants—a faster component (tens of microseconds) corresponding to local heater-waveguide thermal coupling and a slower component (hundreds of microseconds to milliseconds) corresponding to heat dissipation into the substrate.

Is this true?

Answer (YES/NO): NO